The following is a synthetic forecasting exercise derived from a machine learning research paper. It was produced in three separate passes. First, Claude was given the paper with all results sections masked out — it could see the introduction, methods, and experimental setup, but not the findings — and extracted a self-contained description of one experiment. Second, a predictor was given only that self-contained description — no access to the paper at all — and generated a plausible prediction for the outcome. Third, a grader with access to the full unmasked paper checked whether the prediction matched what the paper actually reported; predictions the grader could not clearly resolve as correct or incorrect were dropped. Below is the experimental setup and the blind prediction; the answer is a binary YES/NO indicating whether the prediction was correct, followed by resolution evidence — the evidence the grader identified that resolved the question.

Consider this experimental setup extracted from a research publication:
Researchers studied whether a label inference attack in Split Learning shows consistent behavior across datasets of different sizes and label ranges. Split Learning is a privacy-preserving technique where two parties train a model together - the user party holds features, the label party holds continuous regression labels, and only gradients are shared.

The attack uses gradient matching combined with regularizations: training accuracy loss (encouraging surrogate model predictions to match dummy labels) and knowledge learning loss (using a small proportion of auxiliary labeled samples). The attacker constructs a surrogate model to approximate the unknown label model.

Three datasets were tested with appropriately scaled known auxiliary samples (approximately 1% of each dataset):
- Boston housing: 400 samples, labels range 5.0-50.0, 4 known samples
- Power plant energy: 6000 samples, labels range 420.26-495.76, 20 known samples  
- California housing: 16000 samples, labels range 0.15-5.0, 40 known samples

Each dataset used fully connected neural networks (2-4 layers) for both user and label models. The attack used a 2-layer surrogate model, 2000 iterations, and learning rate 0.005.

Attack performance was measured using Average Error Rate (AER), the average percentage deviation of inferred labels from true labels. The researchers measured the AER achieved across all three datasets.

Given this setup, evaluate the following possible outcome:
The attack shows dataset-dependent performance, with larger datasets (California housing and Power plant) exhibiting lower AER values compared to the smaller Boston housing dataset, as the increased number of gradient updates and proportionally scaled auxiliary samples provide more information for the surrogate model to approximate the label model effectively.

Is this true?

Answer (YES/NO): NO